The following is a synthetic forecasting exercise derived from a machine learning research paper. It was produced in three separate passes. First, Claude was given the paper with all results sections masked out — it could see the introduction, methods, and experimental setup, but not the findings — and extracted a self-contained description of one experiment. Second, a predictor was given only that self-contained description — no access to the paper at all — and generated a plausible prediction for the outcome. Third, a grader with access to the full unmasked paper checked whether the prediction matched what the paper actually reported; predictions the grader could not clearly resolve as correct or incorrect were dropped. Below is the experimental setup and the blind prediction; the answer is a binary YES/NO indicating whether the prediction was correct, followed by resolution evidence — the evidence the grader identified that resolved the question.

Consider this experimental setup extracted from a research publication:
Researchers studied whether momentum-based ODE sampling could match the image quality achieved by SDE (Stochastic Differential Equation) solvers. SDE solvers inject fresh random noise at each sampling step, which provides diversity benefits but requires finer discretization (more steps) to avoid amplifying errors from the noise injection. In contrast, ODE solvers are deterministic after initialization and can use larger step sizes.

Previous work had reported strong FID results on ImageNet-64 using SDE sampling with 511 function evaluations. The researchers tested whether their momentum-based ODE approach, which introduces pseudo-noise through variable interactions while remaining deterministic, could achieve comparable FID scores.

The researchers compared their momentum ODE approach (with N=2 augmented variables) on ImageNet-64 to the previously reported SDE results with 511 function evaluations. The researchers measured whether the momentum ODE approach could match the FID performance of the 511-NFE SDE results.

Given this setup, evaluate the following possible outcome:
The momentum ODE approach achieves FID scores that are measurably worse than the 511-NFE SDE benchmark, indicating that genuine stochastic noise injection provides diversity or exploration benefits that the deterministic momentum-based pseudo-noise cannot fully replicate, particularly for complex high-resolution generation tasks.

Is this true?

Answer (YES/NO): YES